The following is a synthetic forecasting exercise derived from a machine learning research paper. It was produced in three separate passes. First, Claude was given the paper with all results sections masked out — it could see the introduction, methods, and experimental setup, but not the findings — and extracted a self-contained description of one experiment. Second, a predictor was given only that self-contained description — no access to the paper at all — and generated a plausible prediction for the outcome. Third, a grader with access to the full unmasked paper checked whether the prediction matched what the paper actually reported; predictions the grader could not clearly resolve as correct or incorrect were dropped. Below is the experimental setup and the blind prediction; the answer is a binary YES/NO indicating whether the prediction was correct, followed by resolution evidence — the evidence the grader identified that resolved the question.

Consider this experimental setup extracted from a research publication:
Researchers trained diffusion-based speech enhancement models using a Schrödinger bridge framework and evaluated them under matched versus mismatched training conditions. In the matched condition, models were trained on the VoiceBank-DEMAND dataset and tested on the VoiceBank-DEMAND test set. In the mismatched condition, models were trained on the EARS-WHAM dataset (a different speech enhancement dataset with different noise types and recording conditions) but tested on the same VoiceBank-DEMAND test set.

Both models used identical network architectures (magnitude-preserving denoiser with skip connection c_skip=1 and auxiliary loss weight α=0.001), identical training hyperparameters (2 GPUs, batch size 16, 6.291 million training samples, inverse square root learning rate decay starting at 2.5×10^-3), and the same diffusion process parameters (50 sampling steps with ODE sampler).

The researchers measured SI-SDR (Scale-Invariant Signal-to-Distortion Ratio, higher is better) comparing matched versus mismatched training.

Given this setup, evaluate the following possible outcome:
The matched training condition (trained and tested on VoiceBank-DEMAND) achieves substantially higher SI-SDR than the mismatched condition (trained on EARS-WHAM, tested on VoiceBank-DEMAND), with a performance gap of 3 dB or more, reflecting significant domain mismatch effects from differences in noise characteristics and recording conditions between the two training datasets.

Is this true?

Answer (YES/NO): NO